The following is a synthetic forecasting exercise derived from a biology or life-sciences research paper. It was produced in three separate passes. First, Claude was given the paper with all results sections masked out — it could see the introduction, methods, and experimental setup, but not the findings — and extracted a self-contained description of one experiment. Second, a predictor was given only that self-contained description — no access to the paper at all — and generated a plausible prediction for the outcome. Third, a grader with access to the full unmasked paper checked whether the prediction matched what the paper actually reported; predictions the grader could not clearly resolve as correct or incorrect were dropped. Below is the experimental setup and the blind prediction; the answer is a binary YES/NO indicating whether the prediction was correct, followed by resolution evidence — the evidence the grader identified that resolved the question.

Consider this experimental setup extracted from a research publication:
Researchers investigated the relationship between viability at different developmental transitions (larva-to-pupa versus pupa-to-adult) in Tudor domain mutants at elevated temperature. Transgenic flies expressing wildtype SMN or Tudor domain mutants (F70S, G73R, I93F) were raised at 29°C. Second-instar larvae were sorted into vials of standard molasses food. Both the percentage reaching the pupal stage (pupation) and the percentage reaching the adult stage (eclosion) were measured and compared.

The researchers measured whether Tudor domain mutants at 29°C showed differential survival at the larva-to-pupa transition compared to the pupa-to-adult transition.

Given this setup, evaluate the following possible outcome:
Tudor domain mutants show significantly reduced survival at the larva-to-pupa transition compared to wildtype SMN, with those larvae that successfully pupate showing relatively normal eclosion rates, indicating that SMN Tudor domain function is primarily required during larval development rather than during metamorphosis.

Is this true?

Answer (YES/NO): NO